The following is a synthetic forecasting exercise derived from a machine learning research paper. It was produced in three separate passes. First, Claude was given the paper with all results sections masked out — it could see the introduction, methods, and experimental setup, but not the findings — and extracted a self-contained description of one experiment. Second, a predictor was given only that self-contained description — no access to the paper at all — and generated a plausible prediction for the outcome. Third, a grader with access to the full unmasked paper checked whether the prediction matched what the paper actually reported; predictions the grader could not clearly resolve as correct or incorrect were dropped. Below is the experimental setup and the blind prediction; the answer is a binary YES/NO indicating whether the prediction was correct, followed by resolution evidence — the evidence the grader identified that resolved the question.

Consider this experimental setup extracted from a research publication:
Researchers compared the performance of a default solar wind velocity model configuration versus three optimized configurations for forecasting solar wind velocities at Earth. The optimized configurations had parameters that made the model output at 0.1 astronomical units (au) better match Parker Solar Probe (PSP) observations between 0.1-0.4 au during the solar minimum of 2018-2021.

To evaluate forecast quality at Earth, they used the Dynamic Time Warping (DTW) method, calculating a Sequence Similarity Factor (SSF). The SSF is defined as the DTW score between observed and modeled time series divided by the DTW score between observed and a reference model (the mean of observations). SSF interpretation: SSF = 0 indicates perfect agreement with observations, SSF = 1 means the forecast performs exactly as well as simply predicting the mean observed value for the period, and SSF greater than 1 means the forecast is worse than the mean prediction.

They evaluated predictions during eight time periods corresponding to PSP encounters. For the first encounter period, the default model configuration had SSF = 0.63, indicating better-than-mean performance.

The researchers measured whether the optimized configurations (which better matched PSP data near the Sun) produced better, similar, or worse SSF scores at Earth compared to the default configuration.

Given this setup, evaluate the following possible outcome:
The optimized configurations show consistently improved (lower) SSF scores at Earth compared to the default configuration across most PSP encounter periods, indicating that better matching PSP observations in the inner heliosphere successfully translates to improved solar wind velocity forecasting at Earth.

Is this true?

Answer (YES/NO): NO